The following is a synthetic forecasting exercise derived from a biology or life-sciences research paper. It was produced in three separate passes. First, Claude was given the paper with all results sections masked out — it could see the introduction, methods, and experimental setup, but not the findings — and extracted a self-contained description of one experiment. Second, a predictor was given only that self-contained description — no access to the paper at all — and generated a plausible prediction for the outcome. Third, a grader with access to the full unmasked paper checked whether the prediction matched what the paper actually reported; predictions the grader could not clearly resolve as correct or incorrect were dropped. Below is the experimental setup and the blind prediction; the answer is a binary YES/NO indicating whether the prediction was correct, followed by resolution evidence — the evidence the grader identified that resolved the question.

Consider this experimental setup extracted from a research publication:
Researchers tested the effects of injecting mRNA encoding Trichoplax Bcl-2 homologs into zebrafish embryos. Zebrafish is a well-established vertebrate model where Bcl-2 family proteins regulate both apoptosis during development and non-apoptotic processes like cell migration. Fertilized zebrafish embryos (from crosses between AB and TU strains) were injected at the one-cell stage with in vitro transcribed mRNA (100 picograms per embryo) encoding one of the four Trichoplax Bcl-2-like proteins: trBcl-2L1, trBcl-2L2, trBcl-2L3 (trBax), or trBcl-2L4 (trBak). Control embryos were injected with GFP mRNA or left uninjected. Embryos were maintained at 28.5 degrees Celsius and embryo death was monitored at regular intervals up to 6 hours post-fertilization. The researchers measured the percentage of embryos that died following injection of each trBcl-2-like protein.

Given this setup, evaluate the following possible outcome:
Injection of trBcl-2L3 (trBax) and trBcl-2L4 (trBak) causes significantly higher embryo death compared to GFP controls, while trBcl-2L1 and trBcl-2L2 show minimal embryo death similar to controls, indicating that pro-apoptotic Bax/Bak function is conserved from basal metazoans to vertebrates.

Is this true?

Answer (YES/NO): YES